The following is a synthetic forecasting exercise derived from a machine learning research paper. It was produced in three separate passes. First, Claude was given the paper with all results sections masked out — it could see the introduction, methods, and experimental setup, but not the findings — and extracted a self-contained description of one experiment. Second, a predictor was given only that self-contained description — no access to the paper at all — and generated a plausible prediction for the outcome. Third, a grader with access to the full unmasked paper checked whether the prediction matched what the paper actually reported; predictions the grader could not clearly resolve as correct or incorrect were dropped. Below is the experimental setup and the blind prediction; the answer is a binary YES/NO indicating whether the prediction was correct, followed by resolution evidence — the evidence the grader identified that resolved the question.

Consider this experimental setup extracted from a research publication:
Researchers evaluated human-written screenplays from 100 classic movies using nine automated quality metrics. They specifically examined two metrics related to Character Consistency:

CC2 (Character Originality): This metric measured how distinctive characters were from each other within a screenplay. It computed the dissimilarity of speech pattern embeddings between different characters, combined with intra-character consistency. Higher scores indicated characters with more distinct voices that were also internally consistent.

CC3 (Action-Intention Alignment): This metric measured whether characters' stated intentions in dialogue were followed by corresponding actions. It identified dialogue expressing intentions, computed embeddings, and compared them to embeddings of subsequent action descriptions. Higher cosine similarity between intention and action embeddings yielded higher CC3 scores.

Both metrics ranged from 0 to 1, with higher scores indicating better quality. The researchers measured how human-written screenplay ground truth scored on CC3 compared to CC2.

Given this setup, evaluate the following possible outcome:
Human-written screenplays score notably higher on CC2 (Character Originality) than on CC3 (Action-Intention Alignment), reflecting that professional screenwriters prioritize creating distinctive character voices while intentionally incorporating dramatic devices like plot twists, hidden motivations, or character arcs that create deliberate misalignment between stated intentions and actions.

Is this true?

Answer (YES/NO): NO